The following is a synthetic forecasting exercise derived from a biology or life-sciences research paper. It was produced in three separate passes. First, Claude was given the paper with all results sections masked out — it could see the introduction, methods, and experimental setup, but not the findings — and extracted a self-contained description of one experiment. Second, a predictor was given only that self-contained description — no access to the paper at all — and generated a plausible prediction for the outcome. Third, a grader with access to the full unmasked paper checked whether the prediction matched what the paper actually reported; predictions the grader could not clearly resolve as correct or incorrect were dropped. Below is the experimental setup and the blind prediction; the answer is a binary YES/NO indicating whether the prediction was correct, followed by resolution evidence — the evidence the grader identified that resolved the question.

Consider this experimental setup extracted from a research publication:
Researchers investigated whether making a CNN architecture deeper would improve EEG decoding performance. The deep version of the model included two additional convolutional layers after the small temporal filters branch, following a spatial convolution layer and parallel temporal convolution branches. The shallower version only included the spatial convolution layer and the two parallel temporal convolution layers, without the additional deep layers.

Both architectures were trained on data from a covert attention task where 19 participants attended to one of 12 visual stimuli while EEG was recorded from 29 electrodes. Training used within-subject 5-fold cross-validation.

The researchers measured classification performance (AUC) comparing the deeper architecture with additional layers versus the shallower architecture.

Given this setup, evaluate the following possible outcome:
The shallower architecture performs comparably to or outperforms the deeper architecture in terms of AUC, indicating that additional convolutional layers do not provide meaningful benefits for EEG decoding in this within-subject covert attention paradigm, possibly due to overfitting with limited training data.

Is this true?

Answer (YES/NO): YES